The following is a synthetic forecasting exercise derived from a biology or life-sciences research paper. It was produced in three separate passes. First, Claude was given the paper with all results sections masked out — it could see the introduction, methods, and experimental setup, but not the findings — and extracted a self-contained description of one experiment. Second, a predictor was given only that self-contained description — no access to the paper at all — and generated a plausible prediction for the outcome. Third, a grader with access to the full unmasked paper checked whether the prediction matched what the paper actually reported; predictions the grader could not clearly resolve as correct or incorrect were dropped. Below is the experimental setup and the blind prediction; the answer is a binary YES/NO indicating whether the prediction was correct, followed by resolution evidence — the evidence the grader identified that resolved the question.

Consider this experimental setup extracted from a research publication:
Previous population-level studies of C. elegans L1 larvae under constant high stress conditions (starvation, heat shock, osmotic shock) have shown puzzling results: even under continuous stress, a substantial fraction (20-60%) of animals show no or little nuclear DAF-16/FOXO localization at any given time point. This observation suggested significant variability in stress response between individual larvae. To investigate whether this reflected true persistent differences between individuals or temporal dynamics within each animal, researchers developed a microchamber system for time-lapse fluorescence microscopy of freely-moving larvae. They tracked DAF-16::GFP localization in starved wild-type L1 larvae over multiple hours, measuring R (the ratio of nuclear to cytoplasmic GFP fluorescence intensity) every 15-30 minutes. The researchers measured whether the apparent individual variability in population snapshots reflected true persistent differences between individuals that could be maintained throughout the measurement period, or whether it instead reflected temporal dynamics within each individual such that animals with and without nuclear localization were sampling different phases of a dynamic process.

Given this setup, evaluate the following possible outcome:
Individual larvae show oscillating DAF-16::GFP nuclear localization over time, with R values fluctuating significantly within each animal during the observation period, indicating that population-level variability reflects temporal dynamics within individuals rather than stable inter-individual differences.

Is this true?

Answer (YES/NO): YES